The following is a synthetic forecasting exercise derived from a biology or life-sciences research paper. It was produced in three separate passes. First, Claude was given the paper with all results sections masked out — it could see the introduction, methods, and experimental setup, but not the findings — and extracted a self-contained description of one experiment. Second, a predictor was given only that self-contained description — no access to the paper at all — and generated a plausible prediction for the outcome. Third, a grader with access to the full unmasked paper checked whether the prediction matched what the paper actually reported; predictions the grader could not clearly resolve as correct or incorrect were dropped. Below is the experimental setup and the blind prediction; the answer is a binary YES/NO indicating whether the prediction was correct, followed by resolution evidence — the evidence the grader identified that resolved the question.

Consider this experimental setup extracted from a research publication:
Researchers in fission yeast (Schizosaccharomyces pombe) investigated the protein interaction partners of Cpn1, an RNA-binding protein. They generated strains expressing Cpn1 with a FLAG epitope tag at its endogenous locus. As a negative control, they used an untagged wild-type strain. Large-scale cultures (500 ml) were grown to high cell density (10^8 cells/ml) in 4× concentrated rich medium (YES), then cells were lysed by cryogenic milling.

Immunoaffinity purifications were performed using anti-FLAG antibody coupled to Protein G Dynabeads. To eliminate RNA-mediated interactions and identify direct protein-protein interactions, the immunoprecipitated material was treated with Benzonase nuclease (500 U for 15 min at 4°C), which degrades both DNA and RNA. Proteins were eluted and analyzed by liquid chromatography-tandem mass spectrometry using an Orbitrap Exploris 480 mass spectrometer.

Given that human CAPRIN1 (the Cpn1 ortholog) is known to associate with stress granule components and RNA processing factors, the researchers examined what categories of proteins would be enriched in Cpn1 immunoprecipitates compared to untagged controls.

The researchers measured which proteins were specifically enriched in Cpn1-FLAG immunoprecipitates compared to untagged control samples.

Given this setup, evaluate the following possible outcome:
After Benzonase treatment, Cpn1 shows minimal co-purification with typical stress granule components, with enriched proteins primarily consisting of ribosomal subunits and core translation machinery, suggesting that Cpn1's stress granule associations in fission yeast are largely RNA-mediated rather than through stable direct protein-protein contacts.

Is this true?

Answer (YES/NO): NO